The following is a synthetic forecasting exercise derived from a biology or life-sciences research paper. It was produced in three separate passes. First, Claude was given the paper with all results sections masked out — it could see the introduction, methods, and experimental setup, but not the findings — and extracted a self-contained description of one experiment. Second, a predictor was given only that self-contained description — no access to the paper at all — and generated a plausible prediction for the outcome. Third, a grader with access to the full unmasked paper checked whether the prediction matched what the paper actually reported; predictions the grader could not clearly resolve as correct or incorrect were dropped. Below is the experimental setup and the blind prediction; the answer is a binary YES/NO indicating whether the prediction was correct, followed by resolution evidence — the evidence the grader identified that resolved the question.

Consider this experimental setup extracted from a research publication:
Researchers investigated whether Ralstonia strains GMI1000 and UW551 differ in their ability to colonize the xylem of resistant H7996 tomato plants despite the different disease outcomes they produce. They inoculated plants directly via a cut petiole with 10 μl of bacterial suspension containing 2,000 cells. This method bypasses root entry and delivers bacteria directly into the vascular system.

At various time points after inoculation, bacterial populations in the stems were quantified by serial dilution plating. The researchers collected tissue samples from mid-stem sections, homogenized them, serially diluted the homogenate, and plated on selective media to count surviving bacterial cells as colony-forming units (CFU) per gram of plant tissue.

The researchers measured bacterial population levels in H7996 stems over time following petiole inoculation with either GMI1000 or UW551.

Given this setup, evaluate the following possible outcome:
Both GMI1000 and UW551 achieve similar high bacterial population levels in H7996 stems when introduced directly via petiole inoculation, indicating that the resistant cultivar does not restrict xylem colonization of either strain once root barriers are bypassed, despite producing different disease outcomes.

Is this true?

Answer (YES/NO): NO